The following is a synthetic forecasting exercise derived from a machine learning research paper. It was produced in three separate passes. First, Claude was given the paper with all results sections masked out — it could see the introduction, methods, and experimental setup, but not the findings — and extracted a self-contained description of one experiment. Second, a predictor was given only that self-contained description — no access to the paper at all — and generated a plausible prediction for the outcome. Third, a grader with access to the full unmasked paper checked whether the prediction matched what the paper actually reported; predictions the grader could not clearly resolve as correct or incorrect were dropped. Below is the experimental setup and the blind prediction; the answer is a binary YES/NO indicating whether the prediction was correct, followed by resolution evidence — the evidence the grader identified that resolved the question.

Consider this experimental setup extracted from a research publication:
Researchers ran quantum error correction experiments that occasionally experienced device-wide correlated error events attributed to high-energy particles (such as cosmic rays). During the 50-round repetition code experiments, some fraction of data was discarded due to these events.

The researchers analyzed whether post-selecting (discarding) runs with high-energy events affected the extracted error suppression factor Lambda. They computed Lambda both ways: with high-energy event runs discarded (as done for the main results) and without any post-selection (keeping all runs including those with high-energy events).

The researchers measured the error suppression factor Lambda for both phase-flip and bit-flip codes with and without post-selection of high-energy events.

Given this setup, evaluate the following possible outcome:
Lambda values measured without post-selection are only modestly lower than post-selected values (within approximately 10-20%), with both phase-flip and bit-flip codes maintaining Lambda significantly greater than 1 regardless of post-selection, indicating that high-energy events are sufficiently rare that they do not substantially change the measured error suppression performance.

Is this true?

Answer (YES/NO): NO